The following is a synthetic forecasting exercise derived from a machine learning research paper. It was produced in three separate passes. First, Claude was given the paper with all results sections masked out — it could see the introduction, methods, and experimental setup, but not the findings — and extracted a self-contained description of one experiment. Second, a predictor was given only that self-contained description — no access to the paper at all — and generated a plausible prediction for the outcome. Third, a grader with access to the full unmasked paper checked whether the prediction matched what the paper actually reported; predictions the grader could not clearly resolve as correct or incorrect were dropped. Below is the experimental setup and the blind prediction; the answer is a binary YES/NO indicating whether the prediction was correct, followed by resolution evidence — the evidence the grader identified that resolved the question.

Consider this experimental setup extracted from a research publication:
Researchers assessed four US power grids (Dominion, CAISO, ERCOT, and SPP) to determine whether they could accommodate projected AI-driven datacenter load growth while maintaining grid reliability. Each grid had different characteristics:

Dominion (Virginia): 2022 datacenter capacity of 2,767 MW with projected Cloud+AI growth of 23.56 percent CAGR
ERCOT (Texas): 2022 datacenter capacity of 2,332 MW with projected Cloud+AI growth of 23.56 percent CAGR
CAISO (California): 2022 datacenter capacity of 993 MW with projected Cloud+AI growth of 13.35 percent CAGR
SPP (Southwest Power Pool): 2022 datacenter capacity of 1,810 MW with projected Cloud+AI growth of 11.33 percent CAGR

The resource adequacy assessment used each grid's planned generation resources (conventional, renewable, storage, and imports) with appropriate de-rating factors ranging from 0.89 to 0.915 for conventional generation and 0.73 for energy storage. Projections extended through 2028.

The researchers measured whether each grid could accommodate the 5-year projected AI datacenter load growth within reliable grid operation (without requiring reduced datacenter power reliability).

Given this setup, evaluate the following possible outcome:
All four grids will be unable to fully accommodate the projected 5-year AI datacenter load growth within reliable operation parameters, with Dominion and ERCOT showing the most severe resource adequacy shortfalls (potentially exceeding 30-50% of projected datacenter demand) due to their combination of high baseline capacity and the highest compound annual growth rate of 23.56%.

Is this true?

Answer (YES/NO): NO